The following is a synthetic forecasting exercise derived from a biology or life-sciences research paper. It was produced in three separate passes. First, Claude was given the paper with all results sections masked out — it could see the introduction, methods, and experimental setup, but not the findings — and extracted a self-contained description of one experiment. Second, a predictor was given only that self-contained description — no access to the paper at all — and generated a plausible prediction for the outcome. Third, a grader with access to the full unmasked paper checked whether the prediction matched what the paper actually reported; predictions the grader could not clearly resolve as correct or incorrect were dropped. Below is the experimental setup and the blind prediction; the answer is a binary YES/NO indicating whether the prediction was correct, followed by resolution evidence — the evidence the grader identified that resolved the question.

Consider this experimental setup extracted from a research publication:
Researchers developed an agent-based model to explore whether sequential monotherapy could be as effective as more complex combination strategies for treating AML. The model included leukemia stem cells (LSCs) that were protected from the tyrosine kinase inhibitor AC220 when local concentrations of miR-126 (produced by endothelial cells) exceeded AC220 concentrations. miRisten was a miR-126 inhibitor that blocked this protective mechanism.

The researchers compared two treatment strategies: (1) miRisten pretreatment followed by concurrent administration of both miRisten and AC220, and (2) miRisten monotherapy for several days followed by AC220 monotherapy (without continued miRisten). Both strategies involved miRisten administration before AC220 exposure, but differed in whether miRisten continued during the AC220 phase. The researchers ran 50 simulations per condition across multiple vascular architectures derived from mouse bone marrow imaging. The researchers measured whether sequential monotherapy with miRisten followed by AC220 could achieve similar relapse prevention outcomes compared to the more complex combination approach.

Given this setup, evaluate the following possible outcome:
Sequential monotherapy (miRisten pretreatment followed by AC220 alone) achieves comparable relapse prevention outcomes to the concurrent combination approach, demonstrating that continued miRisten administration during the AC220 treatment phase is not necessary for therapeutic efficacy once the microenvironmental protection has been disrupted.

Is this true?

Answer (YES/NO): YES